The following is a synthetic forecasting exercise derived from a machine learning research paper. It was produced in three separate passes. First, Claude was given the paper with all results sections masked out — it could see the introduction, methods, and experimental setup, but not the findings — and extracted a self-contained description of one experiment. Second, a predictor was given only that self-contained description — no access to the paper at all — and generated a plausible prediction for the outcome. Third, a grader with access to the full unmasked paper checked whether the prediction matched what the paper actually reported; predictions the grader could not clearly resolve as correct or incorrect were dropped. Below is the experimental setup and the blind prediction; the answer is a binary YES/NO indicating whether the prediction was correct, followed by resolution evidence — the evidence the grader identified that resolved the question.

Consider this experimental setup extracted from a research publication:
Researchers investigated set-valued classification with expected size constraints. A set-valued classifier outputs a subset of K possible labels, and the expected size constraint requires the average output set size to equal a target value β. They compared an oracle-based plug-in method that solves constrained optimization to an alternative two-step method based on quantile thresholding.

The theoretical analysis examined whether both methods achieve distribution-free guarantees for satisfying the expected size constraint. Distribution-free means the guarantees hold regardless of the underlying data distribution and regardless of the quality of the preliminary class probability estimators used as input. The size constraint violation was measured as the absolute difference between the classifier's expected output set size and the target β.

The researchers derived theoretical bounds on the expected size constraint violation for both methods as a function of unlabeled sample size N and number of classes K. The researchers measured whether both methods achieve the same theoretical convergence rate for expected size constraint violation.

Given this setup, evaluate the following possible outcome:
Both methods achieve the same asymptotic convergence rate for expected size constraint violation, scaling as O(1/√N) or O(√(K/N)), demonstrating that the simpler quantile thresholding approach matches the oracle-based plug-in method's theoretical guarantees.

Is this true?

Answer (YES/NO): YES